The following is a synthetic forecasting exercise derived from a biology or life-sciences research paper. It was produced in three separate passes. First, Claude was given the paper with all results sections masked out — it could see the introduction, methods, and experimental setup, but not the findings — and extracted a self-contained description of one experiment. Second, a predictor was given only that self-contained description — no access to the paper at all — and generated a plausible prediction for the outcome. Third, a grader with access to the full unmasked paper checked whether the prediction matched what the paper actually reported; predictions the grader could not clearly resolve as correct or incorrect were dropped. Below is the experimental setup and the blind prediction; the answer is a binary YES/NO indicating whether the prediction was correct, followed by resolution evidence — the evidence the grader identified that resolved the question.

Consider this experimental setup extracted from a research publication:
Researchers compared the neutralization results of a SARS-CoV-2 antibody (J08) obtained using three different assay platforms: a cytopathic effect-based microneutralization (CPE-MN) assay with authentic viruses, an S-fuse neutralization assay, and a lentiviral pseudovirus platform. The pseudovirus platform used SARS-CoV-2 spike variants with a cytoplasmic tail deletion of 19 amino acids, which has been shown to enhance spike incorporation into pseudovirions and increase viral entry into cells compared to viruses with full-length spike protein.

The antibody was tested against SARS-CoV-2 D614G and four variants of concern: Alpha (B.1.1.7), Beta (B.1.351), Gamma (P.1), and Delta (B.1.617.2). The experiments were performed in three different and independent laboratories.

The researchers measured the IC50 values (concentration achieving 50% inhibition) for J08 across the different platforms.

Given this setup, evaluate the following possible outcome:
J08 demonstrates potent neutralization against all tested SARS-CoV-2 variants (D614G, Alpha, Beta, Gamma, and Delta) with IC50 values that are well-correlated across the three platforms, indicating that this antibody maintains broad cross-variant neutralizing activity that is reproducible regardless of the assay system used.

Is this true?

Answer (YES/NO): NO